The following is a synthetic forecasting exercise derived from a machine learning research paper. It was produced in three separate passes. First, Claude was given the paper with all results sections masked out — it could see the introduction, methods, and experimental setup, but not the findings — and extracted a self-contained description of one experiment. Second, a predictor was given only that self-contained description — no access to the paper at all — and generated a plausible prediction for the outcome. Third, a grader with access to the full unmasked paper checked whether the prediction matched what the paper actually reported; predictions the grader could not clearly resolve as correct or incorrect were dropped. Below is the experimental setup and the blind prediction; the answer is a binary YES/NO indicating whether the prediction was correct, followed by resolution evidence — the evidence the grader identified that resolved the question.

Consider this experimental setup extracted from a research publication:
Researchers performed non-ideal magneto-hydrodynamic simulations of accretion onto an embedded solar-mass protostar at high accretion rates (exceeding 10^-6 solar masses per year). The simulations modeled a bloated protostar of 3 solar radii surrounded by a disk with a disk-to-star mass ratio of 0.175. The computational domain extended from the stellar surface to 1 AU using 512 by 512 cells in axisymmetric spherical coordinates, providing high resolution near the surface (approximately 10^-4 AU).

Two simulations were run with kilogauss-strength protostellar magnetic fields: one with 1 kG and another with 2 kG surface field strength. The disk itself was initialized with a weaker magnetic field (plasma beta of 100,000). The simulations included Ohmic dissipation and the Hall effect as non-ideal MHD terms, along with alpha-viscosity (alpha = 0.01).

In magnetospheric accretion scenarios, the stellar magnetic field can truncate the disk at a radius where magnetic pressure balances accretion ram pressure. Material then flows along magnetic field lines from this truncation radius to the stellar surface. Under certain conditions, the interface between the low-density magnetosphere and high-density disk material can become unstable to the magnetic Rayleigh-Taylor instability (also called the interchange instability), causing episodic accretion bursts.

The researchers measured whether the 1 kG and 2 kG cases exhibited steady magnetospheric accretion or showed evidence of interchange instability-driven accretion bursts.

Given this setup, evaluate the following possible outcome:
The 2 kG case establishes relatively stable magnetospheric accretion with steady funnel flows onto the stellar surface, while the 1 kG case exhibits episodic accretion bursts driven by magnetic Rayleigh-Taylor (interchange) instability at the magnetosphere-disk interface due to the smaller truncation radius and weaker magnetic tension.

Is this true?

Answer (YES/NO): NO